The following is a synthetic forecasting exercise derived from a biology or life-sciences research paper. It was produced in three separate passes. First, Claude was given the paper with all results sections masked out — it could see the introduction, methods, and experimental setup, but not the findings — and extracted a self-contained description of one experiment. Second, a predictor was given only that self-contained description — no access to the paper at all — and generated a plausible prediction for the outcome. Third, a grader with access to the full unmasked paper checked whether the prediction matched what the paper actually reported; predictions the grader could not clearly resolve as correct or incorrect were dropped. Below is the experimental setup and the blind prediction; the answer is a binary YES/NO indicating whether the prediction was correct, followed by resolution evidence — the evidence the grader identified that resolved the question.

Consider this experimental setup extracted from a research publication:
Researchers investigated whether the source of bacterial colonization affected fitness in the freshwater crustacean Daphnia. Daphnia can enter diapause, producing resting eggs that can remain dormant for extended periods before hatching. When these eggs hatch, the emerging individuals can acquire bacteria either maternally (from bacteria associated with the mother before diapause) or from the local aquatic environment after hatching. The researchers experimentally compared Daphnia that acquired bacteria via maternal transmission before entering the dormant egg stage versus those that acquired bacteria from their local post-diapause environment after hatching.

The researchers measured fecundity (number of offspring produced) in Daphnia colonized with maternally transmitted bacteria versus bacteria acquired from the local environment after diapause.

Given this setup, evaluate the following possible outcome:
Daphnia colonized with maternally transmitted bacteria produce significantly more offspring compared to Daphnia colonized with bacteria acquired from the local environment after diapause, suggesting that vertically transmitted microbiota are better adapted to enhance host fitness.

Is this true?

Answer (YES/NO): NO